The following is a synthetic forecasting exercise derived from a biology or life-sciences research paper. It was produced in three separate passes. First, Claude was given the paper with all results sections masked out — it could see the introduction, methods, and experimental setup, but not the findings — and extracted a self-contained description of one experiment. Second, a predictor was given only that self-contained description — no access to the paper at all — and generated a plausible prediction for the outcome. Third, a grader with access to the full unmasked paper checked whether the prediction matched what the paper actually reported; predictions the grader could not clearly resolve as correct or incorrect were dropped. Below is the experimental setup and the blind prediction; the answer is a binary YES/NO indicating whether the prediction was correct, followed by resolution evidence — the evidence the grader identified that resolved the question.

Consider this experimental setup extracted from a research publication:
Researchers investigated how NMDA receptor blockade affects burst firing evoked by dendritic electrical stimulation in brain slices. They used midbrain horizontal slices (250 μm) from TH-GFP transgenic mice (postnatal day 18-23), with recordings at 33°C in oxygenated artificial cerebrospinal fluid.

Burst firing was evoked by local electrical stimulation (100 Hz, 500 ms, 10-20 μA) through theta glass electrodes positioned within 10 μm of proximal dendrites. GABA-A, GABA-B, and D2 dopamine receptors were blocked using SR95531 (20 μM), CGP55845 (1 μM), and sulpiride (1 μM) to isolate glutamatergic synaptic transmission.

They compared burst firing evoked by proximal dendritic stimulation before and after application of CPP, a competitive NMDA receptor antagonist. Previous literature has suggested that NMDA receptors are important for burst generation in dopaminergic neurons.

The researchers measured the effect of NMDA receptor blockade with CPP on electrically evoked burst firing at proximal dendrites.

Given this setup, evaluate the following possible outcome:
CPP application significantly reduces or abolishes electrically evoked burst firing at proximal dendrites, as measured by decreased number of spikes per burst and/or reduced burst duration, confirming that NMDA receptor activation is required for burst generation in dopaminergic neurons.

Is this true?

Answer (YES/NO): YES